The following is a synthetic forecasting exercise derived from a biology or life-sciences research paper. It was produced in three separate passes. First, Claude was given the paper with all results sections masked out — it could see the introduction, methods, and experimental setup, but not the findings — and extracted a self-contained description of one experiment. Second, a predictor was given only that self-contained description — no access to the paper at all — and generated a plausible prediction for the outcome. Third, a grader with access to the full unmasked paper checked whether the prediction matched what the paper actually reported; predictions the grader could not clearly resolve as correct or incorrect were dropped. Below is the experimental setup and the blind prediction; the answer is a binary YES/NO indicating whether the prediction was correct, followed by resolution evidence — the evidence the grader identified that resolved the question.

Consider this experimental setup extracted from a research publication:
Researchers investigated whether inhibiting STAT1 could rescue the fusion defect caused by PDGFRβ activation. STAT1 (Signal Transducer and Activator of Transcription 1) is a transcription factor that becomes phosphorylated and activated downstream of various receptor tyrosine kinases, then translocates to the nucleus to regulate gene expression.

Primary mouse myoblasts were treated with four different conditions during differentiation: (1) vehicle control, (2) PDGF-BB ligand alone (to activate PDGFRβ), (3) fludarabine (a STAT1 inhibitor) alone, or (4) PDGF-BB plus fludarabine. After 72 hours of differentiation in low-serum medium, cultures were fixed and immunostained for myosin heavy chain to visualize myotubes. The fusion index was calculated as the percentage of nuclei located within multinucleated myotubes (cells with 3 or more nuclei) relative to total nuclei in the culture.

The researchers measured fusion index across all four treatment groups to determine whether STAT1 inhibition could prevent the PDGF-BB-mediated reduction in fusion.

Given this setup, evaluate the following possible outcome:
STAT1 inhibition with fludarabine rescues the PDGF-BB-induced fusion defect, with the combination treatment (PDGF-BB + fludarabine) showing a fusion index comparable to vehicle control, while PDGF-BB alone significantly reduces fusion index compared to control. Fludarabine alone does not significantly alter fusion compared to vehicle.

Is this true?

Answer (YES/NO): NO